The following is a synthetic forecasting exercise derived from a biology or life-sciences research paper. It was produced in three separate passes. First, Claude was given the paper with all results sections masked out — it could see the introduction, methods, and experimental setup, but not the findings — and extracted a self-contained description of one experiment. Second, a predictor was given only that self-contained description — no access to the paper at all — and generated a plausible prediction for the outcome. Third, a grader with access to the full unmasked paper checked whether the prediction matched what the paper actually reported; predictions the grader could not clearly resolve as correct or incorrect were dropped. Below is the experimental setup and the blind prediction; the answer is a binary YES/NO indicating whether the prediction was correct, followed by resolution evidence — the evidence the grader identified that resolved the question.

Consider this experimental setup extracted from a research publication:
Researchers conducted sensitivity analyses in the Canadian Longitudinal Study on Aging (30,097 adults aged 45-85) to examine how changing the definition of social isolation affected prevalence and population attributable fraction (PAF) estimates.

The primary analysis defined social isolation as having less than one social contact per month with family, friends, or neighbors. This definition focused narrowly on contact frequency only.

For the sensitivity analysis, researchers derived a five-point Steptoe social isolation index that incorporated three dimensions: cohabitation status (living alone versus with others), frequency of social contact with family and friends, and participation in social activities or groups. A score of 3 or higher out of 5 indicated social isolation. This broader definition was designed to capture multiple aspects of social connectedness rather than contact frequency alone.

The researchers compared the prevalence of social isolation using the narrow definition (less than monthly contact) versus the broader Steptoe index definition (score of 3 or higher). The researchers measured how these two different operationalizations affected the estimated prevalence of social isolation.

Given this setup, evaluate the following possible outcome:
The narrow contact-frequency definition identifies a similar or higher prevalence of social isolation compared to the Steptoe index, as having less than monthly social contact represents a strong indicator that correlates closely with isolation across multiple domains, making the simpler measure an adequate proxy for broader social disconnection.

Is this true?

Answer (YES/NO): NO